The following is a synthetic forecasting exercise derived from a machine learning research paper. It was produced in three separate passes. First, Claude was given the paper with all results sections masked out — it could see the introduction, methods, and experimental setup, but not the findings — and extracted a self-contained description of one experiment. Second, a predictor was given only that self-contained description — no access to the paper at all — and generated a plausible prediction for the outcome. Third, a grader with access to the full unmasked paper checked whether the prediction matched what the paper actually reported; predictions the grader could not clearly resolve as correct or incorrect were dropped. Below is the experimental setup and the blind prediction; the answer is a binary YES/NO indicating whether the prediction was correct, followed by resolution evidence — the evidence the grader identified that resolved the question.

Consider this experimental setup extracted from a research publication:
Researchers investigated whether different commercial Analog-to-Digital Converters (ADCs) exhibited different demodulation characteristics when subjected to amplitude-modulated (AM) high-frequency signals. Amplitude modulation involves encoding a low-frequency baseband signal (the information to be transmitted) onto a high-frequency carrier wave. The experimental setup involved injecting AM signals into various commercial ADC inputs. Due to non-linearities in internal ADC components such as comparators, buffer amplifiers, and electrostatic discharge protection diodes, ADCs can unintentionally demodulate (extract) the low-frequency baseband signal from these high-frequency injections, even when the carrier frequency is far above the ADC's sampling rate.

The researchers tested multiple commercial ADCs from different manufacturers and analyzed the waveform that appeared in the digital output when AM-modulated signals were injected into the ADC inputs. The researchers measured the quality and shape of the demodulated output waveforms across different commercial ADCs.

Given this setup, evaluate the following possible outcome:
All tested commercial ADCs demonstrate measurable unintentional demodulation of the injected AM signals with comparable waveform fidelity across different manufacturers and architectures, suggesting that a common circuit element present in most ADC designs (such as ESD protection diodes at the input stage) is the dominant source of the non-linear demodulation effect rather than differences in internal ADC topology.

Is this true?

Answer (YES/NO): NO